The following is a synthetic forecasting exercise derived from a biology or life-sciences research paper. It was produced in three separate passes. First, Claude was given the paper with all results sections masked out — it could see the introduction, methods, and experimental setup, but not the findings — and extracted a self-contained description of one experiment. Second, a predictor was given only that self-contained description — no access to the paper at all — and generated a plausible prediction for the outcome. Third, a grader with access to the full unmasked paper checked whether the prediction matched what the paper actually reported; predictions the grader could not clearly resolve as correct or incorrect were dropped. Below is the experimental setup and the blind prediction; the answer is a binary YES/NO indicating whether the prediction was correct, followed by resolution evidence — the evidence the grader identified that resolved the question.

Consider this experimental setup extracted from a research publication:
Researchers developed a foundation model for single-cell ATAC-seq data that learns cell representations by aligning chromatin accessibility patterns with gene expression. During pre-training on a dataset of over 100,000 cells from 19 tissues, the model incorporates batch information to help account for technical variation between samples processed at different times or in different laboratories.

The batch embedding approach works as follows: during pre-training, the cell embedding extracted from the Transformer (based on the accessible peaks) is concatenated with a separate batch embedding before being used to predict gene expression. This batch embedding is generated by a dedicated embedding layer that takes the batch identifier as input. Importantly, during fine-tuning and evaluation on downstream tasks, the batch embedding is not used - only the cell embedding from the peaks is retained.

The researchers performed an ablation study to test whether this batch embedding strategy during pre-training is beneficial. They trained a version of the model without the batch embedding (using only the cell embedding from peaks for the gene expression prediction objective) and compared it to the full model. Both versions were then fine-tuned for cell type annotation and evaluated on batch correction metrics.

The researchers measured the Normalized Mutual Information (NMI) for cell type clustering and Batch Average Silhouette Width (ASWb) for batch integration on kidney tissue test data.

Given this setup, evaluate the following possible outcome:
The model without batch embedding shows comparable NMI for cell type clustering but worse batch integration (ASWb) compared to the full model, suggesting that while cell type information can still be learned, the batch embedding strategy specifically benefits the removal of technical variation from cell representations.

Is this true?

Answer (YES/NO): NO